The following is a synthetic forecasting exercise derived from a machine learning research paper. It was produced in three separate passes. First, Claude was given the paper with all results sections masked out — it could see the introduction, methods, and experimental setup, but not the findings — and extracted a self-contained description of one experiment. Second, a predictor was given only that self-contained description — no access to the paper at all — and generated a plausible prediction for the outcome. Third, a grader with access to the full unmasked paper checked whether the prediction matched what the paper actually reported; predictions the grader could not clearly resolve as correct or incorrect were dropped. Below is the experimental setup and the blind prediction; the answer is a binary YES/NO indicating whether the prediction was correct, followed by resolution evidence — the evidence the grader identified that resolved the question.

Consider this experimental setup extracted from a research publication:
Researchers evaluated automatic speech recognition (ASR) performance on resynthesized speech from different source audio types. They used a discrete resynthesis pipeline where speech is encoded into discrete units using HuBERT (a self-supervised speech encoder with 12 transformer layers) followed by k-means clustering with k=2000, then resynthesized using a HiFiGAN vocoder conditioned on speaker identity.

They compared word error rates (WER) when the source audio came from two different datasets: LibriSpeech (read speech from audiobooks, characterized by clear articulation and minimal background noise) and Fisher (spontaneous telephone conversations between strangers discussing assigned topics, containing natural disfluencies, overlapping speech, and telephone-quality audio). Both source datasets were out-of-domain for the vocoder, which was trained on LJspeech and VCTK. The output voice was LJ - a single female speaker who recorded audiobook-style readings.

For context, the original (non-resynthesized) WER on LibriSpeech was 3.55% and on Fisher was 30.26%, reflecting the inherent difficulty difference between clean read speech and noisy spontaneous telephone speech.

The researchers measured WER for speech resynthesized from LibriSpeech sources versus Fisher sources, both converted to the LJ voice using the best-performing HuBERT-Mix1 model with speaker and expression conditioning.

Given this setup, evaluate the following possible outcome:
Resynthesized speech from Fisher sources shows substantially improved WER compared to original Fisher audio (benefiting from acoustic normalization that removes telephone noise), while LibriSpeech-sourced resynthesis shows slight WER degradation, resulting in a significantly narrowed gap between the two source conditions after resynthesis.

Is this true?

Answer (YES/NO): NO